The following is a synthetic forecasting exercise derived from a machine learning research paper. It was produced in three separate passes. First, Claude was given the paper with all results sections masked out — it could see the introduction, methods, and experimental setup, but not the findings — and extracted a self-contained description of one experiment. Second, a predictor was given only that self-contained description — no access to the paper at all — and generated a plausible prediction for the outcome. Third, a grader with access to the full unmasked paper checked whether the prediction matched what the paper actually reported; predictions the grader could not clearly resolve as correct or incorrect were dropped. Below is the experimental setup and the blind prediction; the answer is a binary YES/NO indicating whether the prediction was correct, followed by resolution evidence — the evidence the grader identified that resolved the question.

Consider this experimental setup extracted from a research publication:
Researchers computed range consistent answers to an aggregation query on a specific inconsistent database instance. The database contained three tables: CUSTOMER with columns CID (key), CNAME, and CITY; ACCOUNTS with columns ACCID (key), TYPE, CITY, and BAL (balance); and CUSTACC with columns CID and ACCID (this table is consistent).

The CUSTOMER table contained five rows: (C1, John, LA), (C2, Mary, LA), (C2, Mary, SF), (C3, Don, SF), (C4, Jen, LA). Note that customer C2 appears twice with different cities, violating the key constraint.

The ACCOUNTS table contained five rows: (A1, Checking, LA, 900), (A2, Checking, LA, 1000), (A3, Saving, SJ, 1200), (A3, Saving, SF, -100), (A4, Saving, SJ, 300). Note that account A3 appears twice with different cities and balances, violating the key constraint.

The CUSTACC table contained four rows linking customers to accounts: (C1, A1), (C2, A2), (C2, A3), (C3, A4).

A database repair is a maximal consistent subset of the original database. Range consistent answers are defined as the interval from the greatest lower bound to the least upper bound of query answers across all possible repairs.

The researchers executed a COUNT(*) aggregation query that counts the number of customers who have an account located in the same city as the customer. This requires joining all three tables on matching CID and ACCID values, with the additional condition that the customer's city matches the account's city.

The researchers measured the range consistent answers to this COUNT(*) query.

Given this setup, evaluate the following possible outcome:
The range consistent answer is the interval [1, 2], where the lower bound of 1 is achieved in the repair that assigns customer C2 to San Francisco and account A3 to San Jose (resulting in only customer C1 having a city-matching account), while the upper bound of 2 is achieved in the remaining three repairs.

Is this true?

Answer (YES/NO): YES